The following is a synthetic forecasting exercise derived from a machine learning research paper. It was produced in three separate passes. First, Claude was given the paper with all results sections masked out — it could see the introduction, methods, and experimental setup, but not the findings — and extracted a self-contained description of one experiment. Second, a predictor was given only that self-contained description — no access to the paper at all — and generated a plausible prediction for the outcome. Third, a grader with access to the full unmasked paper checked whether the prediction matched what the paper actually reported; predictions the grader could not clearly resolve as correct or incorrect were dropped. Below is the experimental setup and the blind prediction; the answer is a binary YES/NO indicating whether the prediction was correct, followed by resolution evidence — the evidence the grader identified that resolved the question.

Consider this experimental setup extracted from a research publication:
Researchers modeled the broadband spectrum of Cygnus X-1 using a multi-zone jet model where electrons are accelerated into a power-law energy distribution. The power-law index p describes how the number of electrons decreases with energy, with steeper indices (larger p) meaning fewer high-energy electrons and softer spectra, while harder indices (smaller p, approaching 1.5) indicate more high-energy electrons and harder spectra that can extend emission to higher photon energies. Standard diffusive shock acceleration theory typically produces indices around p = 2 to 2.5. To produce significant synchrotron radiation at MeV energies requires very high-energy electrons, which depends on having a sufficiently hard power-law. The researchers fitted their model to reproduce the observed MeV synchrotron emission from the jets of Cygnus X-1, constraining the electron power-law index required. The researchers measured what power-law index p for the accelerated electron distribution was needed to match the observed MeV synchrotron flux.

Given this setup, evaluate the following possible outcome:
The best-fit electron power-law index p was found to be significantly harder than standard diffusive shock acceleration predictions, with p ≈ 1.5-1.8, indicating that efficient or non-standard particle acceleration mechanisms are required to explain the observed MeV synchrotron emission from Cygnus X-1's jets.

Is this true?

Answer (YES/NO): YES